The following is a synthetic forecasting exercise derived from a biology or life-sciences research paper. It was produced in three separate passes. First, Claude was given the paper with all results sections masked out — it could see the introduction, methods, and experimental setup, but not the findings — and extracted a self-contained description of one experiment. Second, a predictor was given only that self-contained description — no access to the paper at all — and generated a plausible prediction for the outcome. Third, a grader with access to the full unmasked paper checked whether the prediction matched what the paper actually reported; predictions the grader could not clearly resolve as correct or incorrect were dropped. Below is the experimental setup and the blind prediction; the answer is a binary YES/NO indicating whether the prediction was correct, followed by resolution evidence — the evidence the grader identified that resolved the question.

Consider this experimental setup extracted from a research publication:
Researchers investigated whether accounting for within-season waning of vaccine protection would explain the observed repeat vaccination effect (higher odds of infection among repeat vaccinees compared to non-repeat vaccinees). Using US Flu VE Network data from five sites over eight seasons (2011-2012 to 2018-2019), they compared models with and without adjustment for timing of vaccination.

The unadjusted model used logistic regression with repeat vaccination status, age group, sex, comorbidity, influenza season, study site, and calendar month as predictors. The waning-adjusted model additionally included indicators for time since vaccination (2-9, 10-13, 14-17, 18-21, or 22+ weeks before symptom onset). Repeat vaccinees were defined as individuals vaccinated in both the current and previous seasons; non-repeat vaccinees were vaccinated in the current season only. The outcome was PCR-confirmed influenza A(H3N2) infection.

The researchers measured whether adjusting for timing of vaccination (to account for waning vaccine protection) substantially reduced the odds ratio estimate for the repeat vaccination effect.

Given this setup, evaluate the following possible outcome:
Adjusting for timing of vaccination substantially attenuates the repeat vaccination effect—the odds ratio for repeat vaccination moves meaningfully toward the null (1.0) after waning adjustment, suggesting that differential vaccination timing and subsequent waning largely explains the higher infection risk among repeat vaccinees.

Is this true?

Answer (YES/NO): NO